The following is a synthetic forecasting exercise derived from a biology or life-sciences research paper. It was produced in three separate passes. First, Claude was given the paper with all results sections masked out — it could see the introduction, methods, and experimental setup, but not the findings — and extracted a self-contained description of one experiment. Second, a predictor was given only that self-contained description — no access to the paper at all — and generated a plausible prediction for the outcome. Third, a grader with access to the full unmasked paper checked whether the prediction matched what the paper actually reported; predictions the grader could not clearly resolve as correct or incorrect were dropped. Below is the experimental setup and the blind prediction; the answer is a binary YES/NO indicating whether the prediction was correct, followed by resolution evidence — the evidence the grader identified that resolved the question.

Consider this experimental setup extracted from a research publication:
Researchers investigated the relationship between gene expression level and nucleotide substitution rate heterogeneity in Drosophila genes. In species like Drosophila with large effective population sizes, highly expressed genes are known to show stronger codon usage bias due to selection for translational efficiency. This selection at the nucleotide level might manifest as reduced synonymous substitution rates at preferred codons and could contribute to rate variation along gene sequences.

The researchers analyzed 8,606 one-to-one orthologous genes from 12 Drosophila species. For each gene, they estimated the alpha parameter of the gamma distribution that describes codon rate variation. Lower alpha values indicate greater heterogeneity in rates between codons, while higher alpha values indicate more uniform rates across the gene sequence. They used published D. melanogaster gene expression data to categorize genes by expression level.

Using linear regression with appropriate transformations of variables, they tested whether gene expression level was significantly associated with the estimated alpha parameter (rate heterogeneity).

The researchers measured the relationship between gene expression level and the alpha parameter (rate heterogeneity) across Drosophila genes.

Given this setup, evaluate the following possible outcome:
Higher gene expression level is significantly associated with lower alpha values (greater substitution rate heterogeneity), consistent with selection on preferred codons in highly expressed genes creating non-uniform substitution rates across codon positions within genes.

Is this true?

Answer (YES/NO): YES